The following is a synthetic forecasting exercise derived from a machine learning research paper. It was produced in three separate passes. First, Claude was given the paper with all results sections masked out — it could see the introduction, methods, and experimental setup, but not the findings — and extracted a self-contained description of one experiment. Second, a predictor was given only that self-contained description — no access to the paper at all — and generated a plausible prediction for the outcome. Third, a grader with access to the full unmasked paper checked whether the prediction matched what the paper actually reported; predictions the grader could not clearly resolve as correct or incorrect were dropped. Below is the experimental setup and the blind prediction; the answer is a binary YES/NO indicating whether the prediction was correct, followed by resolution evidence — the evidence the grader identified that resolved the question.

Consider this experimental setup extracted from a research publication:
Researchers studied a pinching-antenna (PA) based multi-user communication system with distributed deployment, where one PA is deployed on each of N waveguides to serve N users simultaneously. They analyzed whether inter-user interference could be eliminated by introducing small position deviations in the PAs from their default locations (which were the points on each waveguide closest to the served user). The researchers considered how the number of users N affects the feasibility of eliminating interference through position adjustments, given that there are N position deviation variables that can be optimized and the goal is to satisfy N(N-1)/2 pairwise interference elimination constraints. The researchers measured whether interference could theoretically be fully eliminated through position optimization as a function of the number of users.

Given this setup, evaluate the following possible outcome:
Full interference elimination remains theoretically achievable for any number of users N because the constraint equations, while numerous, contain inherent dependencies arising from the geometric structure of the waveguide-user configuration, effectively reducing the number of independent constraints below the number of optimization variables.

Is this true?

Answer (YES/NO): NO